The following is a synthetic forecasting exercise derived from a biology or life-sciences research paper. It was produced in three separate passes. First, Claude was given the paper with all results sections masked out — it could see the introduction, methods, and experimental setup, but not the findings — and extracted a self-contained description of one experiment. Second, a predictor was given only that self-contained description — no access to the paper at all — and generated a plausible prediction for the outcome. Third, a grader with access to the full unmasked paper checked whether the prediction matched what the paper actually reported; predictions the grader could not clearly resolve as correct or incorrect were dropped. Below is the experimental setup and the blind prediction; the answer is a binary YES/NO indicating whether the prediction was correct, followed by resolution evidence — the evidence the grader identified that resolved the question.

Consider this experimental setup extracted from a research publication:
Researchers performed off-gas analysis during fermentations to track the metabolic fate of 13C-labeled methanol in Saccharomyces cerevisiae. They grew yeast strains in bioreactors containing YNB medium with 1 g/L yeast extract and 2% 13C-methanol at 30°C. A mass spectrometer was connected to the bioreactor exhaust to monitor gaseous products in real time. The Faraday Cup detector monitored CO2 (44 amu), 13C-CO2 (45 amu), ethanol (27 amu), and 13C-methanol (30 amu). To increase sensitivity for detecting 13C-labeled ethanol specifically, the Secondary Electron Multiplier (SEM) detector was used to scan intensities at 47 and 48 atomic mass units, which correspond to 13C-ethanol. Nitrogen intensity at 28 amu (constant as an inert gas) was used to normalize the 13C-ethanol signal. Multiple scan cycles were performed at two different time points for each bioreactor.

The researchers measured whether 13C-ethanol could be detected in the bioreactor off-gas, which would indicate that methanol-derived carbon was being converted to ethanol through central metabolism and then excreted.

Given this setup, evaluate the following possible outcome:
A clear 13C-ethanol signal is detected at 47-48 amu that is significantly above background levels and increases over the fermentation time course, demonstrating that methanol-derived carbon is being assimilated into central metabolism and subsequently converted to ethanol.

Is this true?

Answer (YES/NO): YES